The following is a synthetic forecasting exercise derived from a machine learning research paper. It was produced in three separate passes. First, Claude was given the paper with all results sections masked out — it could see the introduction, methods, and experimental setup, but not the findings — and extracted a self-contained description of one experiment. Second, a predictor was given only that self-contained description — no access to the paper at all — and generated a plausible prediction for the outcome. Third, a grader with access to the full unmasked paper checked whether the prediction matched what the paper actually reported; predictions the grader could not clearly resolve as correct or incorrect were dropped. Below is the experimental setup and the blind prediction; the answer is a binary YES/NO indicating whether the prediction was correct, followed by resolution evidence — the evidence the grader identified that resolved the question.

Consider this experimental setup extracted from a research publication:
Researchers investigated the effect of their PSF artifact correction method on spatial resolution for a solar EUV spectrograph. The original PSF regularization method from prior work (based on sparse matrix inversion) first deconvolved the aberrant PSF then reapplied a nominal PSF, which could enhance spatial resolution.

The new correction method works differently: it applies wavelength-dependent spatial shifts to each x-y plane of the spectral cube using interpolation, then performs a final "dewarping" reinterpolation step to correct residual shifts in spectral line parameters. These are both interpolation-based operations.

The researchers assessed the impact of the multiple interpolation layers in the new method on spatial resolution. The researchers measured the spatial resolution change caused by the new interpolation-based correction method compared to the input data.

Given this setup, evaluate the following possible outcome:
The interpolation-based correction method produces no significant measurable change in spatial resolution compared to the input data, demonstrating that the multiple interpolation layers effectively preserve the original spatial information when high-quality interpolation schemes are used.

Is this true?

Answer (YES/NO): NO